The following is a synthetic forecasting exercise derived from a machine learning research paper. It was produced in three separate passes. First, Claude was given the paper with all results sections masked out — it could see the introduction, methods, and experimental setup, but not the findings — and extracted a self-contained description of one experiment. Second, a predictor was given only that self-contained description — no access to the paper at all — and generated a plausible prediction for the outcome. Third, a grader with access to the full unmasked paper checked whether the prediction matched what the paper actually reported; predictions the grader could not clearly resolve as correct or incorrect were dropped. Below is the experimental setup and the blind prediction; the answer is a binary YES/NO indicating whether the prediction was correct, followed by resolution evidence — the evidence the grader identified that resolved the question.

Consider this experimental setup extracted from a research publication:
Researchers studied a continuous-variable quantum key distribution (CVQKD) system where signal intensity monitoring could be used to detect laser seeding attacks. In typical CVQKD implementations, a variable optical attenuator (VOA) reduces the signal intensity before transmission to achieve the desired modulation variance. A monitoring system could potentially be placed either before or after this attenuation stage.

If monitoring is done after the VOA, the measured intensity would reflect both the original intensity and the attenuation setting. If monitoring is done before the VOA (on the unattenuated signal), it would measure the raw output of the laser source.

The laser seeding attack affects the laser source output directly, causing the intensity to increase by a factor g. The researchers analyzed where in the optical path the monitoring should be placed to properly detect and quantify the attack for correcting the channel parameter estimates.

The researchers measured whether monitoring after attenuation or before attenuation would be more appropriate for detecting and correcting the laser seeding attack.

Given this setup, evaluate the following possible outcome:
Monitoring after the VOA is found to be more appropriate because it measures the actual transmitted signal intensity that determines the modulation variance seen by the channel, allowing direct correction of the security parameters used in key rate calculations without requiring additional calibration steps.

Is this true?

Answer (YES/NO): NO